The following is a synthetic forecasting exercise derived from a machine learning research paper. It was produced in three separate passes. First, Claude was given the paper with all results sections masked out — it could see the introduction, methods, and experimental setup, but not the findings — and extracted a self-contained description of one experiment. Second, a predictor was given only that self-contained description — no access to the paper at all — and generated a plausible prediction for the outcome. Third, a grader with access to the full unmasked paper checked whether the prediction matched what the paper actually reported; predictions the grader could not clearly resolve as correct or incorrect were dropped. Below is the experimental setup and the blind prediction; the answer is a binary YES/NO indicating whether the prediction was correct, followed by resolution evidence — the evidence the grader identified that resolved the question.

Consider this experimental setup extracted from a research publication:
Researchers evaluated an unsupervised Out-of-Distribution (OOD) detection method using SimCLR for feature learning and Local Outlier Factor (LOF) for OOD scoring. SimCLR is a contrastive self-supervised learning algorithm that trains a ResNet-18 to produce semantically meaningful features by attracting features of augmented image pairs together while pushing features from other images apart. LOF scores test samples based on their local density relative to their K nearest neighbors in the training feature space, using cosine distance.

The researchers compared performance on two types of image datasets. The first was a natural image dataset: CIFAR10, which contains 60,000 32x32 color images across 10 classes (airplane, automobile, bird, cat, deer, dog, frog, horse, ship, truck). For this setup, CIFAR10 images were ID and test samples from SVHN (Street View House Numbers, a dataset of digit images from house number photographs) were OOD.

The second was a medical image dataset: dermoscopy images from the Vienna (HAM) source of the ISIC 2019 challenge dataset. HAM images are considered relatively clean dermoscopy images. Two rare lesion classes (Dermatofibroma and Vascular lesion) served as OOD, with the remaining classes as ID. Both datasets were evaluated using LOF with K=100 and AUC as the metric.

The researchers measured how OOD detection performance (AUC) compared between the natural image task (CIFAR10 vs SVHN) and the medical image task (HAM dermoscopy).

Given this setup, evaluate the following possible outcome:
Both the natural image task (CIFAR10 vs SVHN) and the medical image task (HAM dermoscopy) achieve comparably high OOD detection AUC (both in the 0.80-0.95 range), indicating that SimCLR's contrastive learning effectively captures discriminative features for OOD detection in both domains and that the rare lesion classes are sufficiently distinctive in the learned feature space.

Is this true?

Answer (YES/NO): NO